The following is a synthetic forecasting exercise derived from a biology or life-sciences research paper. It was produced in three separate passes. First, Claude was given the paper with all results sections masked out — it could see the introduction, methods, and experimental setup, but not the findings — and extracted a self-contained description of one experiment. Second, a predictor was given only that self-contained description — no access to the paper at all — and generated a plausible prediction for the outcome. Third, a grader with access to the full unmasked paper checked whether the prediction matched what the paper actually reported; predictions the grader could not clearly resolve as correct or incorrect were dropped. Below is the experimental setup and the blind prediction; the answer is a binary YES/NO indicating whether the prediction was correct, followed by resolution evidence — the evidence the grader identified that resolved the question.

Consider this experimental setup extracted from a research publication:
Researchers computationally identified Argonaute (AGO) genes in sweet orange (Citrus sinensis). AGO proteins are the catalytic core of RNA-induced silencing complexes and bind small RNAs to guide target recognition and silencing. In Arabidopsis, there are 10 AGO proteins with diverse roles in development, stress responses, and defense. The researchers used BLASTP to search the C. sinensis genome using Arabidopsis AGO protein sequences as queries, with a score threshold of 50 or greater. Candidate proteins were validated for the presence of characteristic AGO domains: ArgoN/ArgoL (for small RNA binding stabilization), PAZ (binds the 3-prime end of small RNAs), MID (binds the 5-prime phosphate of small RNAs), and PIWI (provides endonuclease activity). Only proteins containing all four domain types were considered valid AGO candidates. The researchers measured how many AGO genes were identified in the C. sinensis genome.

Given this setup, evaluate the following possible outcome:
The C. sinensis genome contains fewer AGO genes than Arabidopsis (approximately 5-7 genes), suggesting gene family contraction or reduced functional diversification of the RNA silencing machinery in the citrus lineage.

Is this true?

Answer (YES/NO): NO